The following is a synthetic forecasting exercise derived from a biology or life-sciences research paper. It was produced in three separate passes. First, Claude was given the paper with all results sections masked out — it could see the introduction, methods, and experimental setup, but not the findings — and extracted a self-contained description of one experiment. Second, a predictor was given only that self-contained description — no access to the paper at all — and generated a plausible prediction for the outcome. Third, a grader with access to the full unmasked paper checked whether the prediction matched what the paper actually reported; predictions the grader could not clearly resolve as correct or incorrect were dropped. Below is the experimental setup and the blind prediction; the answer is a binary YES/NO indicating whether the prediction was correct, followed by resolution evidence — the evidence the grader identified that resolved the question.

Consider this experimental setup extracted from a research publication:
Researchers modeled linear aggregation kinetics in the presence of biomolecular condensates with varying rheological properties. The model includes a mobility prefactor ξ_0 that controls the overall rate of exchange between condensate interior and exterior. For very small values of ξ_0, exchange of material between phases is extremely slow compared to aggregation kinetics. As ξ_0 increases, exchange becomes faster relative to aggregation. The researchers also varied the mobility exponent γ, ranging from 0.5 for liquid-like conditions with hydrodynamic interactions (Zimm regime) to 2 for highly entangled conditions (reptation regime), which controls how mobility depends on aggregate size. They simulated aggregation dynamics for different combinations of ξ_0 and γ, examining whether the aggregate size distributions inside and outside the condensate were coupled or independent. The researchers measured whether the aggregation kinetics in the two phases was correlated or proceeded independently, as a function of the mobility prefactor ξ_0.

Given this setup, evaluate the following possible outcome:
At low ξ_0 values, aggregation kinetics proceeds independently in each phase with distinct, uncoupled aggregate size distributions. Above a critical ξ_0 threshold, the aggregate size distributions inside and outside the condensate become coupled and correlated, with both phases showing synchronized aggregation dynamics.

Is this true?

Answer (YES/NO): NO